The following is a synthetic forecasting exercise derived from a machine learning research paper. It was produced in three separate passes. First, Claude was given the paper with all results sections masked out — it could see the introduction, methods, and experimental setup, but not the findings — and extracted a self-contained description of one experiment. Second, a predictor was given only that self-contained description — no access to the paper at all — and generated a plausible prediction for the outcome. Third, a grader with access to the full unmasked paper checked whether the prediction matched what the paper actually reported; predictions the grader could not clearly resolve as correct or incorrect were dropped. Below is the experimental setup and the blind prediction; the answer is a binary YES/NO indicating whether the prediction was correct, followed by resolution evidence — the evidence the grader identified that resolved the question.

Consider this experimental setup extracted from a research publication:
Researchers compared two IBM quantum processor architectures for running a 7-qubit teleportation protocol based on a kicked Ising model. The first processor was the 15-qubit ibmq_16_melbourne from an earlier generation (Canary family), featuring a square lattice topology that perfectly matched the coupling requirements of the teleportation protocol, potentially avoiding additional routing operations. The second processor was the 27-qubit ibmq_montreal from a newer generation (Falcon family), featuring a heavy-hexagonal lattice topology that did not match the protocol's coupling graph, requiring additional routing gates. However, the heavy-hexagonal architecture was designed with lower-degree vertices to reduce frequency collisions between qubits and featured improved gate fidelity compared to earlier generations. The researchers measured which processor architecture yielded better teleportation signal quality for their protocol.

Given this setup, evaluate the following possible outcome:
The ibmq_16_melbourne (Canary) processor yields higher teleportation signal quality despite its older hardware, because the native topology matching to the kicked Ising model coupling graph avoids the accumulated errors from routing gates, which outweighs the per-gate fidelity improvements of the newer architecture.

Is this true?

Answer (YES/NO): NO